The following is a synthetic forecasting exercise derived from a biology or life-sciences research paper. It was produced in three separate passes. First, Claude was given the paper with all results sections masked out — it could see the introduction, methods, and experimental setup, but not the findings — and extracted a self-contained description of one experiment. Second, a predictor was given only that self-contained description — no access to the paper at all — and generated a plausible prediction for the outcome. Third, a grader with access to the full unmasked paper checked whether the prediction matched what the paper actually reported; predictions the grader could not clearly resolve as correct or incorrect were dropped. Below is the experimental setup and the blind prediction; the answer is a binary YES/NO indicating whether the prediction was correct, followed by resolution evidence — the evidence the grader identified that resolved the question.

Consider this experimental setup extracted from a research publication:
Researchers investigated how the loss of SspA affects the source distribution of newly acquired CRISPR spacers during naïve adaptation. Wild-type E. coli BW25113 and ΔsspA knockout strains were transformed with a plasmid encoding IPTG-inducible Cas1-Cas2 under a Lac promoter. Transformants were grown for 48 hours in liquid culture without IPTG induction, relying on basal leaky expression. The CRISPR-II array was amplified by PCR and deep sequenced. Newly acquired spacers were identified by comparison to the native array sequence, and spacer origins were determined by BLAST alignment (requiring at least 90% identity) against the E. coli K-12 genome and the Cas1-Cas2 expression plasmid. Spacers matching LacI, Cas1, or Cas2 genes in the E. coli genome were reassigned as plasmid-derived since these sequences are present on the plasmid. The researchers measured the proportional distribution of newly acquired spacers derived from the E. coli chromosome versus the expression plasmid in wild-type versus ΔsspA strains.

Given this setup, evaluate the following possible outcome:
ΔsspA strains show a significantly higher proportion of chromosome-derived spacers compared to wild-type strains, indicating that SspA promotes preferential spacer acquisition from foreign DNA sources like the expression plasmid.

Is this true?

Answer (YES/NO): NO